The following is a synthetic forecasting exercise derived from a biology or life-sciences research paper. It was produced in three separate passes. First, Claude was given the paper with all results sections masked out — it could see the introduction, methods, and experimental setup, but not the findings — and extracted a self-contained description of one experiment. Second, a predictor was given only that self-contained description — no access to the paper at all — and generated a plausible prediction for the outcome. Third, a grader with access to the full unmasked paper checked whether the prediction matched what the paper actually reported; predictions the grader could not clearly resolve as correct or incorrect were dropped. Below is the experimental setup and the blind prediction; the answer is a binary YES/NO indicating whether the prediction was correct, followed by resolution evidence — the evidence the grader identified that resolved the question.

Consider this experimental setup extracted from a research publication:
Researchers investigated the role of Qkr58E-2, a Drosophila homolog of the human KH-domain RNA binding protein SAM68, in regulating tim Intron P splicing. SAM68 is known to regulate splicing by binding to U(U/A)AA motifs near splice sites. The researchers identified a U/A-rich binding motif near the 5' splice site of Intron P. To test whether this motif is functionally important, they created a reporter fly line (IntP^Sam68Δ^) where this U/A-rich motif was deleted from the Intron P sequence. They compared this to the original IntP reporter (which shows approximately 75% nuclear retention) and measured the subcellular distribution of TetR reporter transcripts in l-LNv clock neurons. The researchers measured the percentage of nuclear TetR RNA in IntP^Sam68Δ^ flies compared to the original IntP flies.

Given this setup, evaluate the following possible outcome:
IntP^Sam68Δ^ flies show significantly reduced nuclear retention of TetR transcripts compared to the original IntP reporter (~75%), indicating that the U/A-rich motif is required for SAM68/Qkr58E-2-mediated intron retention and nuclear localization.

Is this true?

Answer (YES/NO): NO